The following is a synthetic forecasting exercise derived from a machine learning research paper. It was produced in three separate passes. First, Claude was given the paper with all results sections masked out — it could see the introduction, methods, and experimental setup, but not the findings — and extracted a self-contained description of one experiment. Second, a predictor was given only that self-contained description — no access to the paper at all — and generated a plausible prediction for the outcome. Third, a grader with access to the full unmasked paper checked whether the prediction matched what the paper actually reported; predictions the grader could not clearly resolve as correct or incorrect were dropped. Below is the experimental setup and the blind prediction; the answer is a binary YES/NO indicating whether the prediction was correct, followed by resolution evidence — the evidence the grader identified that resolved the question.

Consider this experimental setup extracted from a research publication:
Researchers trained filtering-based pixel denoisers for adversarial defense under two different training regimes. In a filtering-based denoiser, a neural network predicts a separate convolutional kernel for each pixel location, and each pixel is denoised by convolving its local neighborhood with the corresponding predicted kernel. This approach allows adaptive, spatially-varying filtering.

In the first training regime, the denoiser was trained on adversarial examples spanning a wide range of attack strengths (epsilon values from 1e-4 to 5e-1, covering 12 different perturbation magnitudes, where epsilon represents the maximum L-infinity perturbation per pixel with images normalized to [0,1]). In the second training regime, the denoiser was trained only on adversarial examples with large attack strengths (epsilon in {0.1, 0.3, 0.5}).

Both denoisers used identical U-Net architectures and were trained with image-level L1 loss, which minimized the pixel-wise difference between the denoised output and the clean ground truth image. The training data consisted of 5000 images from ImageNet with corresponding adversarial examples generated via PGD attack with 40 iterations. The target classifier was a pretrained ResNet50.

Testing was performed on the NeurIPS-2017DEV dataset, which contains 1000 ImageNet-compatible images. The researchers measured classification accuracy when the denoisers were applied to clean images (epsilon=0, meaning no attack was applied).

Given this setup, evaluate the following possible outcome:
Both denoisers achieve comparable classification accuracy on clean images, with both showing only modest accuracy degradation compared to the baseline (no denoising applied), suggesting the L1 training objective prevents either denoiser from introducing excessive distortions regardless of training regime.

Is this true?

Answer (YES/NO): NO